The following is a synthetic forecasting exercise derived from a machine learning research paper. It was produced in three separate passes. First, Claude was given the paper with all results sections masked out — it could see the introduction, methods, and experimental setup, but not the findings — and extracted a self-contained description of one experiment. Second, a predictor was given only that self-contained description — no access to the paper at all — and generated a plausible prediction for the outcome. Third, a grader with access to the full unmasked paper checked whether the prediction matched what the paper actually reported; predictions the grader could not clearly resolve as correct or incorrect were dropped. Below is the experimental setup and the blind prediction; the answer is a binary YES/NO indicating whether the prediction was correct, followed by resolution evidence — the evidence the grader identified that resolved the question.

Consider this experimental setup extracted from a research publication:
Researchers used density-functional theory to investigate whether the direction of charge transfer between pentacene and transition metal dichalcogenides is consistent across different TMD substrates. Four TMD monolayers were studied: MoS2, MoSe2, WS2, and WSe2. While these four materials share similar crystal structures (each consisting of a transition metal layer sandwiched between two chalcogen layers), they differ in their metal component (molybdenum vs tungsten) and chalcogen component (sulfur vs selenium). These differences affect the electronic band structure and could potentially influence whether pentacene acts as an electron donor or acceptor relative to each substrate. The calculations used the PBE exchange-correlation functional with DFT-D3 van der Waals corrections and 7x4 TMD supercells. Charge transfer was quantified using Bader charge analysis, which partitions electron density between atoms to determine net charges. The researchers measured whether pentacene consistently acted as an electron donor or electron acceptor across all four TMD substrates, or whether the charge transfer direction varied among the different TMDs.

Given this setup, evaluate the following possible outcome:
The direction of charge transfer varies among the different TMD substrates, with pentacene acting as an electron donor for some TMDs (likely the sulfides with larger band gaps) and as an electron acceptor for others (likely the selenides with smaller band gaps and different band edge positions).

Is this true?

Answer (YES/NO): NO